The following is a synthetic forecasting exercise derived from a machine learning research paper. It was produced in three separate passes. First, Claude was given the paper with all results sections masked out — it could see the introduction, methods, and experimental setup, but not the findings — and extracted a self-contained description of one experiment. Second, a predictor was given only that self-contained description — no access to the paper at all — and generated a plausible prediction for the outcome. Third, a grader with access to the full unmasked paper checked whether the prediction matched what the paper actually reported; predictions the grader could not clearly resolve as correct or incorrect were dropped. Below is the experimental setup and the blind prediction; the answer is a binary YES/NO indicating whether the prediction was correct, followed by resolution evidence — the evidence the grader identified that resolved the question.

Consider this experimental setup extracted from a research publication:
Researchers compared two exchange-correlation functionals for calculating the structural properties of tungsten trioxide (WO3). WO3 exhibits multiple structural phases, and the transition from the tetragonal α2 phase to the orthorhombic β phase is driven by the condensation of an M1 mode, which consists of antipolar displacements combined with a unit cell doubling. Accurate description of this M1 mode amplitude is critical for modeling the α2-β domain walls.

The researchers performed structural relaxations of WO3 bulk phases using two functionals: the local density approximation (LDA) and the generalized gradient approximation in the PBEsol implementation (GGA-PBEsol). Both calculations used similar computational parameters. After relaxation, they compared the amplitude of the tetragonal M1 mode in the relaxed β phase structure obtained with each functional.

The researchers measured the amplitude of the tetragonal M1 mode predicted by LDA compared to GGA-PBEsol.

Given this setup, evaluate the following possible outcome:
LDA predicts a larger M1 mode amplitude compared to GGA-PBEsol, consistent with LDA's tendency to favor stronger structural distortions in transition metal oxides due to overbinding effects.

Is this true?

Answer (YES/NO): YES